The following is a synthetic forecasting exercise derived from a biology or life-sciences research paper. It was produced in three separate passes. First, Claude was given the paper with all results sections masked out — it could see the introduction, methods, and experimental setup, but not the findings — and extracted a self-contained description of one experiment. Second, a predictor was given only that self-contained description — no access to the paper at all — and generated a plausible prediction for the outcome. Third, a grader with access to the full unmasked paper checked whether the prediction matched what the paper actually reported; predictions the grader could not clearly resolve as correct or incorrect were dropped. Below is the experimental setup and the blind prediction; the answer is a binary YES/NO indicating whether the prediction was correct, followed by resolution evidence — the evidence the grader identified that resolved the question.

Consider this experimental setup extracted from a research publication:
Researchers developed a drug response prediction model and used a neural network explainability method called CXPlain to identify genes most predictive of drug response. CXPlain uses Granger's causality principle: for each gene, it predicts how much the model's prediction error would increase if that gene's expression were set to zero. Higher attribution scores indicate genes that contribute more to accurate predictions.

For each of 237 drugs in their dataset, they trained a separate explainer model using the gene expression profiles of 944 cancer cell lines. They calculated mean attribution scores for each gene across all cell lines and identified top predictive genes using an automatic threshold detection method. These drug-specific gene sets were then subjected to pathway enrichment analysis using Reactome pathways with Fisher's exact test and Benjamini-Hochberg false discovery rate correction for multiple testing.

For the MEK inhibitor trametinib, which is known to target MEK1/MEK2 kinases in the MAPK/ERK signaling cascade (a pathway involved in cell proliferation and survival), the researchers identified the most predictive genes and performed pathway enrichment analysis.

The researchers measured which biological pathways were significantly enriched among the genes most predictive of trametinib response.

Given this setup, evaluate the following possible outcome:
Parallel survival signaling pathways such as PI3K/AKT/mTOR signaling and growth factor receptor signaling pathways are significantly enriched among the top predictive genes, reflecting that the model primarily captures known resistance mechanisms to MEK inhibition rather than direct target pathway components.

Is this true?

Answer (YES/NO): NO